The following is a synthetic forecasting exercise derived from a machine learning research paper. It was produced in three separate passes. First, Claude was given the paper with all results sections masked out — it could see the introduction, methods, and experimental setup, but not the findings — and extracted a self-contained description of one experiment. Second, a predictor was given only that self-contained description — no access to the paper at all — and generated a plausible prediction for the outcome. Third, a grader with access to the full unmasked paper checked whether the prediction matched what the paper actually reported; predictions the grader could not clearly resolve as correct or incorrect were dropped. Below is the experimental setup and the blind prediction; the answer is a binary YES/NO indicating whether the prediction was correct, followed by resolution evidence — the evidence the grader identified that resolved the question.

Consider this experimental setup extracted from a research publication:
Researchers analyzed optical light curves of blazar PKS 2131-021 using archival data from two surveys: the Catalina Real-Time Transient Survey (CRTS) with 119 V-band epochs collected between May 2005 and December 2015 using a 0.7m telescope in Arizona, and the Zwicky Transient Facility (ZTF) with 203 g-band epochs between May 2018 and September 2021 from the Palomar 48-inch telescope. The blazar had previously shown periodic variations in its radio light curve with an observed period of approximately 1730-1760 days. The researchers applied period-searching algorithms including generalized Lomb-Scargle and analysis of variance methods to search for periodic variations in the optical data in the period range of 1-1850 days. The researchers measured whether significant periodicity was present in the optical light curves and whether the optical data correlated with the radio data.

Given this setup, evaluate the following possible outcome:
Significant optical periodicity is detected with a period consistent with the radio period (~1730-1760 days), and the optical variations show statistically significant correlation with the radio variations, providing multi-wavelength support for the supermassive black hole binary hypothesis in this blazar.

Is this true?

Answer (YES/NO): NO